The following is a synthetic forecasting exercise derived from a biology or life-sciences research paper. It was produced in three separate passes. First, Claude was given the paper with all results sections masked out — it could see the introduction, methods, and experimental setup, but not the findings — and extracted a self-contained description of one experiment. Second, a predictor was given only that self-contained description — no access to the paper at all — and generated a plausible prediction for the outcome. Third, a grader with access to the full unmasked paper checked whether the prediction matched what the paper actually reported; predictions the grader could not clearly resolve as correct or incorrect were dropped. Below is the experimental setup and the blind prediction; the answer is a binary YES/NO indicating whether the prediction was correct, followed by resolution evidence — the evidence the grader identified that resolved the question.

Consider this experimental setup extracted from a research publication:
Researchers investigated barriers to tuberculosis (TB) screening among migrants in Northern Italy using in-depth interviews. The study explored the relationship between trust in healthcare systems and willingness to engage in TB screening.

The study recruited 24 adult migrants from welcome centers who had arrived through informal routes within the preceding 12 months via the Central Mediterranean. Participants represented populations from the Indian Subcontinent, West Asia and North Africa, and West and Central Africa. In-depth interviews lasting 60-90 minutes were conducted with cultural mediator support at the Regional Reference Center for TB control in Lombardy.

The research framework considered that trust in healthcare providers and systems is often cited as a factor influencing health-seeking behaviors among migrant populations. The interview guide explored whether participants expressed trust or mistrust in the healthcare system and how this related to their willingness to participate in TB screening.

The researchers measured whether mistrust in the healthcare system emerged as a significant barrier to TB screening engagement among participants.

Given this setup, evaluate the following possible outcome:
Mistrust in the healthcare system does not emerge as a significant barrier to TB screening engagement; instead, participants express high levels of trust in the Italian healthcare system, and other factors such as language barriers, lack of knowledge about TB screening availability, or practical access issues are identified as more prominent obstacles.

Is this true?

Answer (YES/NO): NO